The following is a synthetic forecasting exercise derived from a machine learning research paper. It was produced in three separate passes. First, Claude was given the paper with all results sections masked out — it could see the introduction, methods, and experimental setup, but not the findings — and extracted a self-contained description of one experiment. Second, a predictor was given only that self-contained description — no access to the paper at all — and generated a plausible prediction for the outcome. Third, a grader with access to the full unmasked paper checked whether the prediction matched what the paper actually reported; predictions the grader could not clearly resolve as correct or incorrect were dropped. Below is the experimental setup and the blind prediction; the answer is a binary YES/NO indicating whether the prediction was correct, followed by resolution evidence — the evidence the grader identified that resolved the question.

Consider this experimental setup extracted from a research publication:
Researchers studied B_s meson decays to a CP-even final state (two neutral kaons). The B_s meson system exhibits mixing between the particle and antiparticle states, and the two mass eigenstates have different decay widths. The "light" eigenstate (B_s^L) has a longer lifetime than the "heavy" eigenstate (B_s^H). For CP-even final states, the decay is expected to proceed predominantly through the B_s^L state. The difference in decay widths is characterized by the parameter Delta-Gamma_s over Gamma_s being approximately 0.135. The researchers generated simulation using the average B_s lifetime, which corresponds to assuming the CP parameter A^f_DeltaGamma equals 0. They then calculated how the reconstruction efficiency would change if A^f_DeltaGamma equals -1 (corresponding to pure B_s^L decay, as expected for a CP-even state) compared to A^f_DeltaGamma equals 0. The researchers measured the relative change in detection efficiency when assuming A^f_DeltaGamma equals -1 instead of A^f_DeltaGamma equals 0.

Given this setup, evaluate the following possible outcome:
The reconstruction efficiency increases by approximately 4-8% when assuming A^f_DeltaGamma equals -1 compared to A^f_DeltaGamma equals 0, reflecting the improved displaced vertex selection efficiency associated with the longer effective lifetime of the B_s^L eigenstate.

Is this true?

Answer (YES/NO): NO